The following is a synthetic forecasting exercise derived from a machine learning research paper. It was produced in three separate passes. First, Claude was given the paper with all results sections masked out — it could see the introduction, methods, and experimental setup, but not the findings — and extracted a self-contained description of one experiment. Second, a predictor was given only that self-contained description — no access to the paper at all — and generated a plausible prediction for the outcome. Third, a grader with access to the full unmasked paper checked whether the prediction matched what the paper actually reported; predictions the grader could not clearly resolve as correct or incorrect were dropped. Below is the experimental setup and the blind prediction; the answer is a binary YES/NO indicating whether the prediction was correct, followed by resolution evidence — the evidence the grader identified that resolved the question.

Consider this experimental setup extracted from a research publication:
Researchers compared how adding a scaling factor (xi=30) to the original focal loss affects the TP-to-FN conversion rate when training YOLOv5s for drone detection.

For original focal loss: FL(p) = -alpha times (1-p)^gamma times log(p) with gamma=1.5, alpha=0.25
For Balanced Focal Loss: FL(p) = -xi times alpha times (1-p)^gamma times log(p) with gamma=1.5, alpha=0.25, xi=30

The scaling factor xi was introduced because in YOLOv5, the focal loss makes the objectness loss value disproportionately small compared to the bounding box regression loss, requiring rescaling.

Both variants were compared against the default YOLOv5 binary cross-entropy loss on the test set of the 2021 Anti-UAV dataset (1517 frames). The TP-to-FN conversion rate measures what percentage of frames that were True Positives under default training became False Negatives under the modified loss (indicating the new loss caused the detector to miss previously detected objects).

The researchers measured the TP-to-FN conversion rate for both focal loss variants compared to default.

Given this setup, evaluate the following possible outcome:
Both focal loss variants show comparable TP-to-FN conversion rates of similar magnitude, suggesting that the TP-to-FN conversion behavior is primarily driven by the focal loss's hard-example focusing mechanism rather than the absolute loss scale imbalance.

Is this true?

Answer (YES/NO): NO